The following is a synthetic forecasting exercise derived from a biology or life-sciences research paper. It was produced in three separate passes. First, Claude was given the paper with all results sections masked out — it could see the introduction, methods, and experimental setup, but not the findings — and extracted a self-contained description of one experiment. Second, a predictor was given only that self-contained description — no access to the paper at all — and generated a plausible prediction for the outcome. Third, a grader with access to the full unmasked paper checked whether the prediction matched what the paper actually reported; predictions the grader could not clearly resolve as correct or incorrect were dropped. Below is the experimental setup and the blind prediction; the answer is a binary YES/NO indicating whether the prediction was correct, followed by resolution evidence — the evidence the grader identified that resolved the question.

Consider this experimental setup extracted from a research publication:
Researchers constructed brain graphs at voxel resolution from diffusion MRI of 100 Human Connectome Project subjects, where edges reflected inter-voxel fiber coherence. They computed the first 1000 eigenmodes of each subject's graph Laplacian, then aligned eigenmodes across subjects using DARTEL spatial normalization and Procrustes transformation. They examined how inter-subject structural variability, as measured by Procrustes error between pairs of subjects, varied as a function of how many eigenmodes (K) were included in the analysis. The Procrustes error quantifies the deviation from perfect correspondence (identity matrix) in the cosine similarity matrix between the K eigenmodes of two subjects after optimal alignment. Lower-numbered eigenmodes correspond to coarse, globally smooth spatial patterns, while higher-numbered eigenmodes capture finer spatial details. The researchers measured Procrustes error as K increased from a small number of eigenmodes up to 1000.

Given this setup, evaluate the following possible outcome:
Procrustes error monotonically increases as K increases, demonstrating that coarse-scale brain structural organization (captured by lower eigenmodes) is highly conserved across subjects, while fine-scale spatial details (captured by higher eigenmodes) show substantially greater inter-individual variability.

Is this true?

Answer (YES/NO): NO